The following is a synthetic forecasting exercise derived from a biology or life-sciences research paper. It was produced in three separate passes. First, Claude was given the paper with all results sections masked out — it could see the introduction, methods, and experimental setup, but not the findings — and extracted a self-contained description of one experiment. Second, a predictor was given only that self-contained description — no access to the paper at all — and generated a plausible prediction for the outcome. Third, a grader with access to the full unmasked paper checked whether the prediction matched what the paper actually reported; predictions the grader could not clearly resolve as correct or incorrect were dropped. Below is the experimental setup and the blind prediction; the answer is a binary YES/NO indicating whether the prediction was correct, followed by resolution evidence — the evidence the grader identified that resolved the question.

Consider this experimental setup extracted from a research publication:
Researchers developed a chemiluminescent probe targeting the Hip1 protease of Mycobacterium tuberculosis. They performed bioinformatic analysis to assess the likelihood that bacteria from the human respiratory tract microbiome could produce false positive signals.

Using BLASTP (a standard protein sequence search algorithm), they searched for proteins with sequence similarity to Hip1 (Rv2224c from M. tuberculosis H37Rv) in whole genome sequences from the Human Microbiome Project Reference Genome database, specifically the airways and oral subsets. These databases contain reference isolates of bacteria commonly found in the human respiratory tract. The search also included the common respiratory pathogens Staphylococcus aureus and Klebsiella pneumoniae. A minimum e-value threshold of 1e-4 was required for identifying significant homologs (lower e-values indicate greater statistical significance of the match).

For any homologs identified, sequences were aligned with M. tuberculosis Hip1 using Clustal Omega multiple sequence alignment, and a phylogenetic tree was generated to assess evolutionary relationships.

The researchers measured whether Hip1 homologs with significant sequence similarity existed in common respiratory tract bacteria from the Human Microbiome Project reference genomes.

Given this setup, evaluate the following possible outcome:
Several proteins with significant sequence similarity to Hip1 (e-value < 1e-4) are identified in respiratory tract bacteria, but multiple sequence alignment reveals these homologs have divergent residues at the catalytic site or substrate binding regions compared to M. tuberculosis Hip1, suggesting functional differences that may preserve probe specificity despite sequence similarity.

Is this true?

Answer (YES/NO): NO